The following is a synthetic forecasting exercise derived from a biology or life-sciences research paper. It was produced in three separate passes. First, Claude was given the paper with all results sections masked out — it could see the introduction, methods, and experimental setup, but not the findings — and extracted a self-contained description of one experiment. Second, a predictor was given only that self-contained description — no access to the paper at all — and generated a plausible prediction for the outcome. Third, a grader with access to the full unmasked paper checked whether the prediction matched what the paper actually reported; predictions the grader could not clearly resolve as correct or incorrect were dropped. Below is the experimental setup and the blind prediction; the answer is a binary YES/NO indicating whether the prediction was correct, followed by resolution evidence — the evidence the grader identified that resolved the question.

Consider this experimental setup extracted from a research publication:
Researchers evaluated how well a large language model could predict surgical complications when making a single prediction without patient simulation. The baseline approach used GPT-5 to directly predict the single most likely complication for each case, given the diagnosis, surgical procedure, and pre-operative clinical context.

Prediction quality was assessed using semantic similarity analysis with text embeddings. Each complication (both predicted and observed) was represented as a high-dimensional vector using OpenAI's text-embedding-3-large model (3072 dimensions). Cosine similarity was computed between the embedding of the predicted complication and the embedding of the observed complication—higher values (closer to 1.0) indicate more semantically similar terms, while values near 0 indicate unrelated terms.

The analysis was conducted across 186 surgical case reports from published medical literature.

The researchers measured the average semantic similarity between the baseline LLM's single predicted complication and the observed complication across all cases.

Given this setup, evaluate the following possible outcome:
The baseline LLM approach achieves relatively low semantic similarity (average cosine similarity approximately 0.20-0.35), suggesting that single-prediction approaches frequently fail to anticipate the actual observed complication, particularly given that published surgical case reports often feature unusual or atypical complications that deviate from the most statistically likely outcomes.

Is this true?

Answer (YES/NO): NO